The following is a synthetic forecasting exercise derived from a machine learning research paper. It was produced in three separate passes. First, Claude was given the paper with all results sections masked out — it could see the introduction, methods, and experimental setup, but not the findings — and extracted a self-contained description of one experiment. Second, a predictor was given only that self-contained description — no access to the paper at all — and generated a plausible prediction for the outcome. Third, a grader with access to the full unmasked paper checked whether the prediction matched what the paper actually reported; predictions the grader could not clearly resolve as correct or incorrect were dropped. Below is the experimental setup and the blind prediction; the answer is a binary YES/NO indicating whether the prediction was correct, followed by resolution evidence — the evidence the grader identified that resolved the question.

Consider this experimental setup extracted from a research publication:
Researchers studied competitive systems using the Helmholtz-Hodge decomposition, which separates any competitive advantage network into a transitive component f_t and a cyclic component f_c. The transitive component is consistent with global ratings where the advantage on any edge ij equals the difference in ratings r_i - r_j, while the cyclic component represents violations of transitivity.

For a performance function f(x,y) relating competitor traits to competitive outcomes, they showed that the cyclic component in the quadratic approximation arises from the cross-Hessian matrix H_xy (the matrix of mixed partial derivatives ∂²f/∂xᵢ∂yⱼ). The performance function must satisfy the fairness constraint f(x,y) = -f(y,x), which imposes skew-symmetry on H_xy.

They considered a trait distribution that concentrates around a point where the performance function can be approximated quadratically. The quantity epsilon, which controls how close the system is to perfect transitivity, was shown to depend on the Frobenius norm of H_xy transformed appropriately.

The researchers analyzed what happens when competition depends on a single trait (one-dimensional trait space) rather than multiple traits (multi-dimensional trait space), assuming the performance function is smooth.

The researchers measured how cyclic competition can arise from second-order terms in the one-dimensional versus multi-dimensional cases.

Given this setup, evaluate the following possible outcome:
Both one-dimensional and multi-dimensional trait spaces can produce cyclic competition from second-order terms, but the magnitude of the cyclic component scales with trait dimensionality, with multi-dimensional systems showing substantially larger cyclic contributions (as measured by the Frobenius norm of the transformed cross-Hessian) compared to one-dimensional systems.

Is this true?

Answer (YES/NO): NO